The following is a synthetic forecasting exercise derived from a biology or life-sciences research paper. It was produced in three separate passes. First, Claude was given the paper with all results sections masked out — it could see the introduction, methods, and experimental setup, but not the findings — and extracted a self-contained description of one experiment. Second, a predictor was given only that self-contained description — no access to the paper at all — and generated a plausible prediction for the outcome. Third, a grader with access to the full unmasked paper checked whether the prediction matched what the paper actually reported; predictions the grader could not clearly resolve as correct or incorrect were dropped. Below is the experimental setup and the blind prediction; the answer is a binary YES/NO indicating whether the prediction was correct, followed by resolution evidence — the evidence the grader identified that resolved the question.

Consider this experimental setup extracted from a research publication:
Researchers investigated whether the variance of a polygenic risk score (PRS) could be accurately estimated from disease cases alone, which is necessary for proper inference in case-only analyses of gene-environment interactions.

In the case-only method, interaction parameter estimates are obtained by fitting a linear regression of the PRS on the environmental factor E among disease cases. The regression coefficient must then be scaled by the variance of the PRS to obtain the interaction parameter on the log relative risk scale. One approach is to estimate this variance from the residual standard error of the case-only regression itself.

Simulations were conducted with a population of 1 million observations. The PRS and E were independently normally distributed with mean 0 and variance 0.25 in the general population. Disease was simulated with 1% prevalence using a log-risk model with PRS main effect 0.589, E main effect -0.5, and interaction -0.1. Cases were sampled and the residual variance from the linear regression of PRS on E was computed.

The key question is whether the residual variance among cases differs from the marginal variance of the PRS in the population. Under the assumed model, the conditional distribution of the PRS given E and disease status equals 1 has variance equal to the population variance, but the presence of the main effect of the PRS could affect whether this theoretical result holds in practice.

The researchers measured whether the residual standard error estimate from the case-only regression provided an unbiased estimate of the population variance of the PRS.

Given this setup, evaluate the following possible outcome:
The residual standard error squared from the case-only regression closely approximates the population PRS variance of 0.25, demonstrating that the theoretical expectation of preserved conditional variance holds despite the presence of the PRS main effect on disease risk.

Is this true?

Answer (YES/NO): YES